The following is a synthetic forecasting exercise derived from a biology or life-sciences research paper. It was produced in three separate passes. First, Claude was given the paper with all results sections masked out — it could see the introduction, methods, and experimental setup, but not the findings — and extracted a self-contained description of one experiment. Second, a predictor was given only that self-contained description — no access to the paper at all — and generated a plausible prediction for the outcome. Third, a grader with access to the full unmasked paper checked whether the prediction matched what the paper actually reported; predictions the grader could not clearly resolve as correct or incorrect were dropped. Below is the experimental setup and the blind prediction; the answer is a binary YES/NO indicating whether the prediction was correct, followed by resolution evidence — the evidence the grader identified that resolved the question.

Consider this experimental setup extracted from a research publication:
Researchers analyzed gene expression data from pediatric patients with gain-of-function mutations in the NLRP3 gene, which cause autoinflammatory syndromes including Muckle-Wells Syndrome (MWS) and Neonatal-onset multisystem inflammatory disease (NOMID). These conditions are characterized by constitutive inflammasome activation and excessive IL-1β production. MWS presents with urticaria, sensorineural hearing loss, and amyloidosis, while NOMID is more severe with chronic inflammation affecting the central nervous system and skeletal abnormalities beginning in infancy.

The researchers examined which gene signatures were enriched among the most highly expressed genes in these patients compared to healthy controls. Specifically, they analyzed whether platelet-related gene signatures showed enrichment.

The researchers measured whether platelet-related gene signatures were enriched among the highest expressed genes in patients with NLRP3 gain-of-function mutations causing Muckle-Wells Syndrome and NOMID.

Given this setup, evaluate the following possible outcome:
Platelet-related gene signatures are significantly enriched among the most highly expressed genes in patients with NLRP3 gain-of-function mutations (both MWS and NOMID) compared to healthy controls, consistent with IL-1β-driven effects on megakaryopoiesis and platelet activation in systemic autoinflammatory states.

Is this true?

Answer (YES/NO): YES